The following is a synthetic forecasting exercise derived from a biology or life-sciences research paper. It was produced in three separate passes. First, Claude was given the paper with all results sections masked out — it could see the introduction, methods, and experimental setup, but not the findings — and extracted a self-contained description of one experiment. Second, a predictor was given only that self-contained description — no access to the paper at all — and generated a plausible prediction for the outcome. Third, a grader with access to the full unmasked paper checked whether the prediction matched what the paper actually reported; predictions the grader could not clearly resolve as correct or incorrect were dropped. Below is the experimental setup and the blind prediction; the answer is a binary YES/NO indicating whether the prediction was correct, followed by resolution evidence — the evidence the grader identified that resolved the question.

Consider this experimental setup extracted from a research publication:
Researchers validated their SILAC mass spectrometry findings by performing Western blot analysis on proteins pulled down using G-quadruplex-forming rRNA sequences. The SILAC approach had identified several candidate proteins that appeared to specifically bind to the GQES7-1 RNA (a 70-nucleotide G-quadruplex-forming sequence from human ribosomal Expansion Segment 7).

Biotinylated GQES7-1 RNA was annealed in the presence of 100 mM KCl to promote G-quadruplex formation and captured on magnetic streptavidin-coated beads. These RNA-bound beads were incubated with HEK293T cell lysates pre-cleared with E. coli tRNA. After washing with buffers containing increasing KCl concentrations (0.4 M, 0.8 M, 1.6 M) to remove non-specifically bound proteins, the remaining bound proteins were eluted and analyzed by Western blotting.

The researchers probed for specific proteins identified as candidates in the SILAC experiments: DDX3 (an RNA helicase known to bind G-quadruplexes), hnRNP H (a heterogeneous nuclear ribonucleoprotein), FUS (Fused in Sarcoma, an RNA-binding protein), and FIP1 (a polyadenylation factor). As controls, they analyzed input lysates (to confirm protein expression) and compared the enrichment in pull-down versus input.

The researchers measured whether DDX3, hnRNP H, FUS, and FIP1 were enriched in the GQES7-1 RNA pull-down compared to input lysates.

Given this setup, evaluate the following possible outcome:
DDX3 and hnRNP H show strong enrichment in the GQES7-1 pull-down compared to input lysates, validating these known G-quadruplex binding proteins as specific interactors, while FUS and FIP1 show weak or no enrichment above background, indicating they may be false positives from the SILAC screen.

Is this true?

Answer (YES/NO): NO